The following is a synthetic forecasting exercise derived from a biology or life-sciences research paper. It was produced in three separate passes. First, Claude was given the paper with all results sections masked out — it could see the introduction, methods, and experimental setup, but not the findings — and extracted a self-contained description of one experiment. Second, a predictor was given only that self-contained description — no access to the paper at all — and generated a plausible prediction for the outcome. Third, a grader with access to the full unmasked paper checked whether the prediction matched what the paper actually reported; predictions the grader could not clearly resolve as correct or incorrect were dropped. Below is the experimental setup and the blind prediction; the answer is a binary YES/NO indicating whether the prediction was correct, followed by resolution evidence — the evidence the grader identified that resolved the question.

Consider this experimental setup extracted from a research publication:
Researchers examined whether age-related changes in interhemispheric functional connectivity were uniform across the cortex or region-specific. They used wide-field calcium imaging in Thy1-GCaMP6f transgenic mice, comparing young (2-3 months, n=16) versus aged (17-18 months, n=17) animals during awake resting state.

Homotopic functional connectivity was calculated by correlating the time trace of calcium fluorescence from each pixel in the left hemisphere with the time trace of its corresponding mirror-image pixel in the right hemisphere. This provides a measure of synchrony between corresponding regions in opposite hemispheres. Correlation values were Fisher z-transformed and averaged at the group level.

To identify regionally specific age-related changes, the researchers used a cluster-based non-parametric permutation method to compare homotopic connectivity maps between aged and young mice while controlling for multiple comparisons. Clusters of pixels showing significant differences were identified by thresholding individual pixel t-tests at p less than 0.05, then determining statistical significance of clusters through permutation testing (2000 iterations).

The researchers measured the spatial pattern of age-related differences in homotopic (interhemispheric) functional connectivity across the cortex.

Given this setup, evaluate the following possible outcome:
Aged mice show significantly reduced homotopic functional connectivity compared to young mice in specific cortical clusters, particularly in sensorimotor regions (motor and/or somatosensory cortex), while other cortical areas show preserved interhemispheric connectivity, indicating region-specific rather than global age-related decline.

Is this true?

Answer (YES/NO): YES